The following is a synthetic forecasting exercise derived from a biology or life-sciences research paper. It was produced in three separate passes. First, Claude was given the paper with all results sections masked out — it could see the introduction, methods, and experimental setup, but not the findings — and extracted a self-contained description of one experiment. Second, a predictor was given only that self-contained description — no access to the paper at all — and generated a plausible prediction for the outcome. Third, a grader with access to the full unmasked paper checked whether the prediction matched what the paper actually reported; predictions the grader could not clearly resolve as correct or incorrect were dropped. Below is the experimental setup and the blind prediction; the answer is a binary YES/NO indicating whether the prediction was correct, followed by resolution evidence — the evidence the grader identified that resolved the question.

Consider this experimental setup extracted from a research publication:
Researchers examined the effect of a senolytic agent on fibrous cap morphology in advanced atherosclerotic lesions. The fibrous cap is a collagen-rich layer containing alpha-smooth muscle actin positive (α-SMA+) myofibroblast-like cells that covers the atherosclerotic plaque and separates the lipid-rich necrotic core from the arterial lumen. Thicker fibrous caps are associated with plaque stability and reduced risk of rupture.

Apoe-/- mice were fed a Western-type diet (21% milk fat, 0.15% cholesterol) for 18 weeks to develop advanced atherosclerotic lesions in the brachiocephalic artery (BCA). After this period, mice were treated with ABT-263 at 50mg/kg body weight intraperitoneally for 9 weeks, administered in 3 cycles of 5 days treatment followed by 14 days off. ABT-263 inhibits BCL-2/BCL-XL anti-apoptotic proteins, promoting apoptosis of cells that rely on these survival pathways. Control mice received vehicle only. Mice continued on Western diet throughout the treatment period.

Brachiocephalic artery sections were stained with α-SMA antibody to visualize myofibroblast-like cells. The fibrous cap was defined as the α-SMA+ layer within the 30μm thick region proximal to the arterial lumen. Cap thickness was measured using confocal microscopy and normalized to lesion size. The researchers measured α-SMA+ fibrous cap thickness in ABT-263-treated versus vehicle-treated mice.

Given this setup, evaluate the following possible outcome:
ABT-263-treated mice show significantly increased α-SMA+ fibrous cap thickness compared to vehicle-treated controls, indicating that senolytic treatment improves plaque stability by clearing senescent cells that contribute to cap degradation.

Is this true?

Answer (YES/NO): NO